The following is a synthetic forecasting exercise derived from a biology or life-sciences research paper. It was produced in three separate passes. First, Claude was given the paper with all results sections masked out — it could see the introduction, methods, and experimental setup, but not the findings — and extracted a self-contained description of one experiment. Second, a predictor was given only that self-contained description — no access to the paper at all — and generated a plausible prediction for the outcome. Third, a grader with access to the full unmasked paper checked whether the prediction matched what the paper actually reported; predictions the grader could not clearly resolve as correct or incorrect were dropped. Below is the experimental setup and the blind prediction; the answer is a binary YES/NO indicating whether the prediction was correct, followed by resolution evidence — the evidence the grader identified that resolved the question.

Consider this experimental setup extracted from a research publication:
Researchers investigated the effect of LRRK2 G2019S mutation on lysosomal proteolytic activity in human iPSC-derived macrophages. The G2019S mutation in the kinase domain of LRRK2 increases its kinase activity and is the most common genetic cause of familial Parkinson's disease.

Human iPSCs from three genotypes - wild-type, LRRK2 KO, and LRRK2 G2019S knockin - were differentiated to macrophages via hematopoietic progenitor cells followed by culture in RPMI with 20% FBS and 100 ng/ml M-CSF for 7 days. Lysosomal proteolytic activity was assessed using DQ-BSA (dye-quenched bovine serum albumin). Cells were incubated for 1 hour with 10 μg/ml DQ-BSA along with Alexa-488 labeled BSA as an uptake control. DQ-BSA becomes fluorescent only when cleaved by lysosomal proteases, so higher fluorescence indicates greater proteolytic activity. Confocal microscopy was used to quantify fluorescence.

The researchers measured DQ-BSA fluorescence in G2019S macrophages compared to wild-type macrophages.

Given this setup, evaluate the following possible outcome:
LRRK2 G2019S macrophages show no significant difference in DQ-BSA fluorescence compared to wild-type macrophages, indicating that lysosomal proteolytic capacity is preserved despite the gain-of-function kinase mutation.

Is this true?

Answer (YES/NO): NO